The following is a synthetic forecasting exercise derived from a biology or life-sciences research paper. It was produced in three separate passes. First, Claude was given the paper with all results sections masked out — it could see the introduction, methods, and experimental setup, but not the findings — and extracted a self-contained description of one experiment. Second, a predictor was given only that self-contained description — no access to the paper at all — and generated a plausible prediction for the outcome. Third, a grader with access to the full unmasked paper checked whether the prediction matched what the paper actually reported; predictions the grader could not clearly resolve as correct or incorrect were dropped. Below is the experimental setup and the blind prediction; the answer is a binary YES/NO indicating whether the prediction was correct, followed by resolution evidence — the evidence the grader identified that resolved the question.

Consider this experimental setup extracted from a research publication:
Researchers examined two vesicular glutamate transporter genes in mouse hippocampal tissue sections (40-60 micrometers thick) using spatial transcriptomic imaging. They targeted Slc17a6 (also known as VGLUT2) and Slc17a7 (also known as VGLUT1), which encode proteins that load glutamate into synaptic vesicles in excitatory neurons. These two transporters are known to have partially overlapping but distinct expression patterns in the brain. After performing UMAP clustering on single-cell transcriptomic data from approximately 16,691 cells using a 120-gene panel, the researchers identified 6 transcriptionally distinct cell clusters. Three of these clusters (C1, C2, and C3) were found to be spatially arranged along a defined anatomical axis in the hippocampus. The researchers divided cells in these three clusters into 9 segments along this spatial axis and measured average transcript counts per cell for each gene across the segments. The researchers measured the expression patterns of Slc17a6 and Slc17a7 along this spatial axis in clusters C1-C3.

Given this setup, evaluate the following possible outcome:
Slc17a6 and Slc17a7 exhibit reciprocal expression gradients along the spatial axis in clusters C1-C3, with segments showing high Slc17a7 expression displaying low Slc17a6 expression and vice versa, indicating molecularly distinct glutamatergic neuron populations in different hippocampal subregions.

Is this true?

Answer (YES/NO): YES